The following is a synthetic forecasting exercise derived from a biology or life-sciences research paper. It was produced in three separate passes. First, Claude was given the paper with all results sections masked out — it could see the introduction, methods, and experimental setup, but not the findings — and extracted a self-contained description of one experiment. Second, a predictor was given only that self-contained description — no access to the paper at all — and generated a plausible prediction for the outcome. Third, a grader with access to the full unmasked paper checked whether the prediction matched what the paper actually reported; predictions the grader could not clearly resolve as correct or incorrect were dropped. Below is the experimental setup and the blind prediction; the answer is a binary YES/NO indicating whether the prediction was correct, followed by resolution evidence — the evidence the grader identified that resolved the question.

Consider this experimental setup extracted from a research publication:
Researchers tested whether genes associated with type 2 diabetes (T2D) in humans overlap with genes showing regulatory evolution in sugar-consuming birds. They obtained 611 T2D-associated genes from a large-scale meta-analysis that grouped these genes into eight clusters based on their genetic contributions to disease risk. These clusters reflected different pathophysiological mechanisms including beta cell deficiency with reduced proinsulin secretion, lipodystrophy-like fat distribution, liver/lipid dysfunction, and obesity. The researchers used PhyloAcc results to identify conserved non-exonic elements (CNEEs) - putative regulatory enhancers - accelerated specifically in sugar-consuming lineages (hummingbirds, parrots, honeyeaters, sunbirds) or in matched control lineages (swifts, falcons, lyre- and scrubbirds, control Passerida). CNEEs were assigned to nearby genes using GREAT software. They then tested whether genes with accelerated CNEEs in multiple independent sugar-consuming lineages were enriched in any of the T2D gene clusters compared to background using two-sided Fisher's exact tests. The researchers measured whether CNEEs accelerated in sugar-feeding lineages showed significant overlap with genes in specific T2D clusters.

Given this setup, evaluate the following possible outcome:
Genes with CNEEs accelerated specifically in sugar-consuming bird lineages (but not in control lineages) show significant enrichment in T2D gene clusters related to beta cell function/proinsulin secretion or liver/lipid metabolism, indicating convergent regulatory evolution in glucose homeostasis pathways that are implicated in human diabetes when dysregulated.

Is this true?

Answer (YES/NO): YES